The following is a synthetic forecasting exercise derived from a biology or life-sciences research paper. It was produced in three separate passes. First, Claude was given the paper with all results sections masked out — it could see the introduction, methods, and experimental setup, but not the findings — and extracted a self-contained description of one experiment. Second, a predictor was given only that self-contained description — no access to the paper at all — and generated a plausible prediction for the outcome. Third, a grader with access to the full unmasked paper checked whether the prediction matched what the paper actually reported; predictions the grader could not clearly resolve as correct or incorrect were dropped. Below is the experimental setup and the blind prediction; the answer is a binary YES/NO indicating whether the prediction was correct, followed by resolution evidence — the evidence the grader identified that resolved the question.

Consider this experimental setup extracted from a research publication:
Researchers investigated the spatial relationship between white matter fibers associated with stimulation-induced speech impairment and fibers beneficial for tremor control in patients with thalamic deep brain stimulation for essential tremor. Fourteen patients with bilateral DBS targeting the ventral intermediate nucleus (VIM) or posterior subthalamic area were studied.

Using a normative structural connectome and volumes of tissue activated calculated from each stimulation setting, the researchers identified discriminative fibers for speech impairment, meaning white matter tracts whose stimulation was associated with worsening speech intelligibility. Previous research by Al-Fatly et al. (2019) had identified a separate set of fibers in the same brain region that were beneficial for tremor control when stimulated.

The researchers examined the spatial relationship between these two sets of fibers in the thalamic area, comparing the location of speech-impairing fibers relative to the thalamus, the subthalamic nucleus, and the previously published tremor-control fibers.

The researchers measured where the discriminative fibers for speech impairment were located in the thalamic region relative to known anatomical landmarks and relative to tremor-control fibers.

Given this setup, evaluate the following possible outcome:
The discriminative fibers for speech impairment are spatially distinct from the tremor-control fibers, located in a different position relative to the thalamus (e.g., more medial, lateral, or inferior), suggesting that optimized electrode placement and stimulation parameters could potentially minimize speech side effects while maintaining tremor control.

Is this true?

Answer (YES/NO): NO